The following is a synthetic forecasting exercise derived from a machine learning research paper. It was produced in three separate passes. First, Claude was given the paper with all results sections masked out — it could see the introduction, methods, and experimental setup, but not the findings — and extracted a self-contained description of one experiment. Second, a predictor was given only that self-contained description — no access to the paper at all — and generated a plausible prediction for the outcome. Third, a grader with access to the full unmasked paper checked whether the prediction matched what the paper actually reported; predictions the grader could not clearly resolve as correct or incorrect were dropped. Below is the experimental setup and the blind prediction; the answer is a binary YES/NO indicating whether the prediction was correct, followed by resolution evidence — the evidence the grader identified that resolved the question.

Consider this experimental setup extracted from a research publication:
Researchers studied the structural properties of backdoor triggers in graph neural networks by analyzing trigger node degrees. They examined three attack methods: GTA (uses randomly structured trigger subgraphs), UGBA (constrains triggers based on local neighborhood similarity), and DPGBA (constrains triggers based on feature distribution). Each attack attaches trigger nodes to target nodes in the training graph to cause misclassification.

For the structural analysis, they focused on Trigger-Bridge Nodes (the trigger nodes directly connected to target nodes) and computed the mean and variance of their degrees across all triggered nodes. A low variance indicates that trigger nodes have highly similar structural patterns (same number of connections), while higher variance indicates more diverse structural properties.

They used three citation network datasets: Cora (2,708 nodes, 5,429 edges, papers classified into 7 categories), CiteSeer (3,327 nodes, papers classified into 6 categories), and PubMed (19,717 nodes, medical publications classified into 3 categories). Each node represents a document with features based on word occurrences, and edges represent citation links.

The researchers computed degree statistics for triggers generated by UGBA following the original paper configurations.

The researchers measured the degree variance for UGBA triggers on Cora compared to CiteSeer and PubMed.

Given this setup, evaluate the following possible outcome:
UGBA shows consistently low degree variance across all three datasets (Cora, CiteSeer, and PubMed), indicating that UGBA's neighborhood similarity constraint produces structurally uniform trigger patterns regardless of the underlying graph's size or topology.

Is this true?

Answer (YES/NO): NO